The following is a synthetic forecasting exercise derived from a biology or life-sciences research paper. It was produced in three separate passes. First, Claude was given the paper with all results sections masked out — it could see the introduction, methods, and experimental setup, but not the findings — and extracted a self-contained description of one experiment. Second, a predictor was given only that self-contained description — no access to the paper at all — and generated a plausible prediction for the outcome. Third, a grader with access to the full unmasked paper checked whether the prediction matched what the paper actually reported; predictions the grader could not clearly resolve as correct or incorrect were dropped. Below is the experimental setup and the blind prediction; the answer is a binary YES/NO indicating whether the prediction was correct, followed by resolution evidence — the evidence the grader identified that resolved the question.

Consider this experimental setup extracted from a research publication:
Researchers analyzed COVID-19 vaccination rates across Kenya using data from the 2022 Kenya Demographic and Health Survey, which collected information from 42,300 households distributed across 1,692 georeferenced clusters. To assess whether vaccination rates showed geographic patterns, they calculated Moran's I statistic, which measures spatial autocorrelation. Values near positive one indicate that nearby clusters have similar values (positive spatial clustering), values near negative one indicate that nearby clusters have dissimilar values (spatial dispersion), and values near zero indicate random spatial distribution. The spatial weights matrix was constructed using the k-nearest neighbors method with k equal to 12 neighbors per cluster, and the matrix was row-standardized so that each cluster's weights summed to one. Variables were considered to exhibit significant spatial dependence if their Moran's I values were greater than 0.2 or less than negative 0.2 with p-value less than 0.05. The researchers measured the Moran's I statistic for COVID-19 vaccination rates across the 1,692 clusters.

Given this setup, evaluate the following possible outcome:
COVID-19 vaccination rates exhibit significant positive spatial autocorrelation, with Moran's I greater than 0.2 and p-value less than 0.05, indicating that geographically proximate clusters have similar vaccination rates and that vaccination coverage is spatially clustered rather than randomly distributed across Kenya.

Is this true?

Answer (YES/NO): YES